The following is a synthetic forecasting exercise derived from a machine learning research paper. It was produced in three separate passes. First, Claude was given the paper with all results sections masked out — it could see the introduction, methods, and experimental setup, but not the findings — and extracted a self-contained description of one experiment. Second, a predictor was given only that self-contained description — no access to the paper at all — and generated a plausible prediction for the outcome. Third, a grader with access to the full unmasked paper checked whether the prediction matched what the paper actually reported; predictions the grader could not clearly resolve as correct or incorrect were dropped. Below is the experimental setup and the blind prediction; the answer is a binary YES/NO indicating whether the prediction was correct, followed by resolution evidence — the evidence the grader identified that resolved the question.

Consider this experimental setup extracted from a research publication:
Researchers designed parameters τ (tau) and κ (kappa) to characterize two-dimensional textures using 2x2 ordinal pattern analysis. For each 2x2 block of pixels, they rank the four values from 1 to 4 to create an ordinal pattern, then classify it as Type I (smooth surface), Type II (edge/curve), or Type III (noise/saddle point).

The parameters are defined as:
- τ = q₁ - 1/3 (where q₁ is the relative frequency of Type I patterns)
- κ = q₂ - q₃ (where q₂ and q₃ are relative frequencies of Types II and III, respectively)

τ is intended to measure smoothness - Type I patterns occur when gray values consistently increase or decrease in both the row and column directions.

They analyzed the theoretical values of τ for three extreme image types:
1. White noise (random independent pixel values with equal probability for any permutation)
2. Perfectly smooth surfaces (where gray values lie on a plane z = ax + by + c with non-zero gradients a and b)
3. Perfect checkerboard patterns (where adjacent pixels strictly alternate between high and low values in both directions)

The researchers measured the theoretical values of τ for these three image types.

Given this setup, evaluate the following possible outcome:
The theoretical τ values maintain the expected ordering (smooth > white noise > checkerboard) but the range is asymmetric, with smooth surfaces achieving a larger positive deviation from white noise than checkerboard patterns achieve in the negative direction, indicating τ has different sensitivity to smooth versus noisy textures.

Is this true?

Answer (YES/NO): YES